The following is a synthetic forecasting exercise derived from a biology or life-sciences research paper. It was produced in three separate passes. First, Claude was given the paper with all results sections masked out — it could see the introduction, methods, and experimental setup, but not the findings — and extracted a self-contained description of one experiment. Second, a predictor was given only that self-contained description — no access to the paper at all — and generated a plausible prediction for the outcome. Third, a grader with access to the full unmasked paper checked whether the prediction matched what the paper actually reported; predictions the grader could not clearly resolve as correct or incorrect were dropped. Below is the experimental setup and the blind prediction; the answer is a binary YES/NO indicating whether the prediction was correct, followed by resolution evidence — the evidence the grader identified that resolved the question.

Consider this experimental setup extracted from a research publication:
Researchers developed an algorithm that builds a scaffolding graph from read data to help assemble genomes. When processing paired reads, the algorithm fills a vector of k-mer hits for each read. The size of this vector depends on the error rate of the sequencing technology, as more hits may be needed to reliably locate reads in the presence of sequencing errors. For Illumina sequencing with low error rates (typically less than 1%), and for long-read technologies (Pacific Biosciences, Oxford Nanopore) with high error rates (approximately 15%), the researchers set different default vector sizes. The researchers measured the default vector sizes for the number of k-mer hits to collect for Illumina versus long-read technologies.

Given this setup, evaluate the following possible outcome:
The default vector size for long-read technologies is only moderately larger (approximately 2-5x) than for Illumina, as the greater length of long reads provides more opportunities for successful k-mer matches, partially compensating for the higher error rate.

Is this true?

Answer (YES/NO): YES